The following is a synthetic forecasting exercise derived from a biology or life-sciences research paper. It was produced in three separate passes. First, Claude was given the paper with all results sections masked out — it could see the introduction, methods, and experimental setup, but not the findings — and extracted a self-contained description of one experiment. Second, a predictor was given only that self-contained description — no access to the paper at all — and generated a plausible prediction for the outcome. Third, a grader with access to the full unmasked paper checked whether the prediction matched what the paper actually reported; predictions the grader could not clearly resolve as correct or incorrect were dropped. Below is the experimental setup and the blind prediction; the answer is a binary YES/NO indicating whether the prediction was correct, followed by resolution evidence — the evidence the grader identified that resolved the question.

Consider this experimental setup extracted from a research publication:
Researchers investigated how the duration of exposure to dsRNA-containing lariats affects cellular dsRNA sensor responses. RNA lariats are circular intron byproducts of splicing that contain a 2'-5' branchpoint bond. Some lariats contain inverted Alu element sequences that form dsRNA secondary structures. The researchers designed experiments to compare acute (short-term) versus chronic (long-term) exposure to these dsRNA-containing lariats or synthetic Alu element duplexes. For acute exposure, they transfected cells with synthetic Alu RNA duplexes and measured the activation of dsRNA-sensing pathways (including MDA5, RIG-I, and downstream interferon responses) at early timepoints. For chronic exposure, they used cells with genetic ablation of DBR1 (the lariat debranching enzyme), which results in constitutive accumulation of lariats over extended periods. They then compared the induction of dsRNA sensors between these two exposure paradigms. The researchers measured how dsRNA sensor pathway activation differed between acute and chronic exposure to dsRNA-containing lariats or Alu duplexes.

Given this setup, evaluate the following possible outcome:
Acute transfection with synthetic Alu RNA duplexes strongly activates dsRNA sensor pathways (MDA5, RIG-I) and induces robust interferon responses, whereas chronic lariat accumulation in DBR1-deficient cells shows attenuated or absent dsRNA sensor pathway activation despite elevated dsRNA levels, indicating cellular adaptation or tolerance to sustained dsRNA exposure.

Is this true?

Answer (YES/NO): YES